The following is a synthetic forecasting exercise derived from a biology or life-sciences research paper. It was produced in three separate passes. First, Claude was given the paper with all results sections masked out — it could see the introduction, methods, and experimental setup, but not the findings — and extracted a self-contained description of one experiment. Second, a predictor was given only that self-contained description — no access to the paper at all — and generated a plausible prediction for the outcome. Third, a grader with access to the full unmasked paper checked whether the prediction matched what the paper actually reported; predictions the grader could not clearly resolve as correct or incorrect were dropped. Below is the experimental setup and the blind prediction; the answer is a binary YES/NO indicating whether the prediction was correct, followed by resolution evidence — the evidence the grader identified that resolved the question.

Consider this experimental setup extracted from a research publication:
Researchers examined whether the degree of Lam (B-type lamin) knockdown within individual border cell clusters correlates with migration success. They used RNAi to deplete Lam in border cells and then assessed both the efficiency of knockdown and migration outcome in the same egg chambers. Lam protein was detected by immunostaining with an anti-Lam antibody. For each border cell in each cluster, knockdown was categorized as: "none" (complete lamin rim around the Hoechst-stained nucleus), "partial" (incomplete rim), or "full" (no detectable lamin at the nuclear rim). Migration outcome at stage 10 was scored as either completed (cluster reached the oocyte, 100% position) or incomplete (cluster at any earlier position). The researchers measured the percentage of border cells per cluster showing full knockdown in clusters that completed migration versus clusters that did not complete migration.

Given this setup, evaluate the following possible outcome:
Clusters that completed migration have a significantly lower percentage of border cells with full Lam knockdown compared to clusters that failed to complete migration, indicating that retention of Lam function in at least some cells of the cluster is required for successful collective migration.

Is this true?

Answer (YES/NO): YES